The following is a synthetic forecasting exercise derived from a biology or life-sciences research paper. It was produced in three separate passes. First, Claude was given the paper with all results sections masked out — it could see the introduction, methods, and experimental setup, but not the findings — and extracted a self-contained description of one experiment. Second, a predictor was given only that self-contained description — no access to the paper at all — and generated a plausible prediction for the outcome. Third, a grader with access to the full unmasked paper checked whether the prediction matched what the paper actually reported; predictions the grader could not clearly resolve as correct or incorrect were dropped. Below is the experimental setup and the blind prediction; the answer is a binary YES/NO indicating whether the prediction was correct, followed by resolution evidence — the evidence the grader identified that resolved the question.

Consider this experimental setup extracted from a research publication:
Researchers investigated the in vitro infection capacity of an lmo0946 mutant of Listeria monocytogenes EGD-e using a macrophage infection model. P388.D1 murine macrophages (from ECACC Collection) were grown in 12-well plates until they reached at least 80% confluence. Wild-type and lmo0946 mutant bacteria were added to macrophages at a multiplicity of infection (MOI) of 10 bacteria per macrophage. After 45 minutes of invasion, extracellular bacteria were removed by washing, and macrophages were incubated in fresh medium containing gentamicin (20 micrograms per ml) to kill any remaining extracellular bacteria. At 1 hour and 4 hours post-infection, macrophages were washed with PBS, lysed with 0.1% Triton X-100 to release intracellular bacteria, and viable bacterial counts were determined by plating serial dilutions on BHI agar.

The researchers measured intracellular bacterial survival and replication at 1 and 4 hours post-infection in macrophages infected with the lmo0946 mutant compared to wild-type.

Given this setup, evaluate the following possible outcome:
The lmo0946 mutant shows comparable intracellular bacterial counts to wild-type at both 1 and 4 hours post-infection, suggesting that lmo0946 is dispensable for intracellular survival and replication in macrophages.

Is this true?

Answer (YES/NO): NO